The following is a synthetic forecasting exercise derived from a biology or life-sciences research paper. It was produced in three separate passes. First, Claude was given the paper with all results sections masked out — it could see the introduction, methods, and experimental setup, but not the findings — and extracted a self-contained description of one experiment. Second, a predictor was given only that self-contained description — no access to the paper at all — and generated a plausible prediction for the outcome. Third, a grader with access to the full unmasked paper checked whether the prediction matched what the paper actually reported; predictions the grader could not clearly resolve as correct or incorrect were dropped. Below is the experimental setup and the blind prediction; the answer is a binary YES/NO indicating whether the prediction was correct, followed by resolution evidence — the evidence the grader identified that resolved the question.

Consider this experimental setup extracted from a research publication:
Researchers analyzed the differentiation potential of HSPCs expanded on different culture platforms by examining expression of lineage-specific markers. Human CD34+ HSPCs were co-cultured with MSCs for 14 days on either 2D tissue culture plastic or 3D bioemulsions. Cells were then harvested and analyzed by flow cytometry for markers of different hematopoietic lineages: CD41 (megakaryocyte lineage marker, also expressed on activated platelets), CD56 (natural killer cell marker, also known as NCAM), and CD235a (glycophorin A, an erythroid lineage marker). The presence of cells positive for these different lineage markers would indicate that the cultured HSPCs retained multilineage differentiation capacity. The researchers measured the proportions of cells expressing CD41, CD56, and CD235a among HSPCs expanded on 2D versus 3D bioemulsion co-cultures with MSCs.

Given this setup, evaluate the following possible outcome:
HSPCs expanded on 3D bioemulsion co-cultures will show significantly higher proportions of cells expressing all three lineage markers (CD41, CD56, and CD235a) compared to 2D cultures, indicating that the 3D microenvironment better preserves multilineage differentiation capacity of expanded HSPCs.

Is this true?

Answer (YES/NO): NO